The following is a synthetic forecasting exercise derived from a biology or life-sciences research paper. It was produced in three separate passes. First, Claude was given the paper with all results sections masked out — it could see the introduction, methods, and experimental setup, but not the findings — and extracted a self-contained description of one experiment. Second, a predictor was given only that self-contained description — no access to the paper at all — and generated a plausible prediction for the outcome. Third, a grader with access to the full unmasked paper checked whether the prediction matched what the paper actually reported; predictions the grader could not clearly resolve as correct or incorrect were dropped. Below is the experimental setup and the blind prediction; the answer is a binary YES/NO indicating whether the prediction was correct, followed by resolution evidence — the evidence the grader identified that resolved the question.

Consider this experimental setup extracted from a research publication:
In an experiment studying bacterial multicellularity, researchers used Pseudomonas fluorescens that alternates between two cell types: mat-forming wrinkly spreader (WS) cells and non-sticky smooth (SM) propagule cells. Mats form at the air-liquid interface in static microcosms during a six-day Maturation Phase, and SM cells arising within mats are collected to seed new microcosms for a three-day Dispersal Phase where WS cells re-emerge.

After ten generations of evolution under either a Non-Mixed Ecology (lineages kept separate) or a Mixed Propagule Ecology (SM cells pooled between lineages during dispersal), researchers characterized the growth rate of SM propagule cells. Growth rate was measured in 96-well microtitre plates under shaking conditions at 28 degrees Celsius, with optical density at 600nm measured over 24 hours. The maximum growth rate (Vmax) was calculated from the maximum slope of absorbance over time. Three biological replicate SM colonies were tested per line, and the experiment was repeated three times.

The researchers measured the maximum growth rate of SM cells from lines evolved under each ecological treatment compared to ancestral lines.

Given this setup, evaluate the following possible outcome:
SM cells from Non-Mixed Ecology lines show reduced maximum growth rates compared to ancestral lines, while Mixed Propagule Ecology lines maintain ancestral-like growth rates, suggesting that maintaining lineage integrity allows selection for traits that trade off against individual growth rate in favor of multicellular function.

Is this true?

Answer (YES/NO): NO